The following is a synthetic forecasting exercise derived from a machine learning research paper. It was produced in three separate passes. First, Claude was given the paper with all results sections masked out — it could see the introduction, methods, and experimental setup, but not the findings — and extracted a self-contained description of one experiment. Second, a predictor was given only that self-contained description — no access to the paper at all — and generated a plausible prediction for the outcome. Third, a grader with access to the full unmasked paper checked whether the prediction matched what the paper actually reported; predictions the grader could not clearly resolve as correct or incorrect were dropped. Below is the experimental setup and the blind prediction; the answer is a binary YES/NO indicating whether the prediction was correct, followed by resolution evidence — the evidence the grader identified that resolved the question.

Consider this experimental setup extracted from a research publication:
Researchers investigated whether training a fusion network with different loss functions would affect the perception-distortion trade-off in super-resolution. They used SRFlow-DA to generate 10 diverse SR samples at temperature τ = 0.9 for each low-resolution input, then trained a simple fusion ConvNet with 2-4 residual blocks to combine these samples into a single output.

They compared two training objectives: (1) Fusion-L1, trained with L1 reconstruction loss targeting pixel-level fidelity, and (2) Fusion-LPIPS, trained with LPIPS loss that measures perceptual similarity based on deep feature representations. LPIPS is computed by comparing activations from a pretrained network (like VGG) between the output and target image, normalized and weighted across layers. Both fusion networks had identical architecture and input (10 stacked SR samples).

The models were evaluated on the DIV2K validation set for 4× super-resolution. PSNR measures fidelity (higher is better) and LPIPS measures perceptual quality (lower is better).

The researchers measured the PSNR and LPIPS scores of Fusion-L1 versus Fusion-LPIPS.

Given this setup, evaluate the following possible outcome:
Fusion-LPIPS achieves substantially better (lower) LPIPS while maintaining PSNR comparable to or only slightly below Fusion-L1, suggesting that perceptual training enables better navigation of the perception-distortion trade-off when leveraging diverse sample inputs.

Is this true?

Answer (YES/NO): NO